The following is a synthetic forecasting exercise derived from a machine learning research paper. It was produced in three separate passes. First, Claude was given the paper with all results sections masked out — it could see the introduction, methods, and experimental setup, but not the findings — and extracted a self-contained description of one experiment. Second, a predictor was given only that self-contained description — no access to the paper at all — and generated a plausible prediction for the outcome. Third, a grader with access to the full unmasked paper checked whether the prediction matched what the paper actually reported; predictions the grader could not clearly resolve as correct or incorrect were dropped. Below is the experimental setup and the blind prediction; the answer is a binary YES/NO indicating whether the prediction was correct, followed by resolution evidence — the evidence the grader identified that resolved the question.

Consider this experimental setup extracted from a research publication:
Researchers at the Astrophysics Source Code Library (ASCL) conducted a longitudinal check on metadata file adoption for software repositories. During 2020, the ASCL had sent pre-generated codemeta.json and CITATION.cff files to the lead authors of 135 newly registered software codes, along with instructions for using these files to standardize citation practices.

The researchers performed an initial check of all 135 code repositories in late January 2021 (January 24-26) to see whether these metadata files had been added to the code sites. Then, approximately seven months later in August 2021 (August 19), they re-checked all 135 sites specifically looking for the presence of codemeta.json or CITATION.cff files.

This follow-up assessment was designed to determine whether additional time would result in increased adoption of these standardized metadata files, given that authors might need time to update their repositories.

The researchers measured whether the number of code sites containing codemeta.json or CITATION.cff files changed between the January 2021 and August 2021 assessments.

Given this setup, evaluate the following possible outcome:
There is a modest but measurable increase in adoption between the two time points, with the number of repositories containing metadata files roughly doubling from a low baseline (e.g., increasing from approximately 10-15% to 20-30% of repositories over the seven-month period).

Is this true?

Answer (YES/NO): NO